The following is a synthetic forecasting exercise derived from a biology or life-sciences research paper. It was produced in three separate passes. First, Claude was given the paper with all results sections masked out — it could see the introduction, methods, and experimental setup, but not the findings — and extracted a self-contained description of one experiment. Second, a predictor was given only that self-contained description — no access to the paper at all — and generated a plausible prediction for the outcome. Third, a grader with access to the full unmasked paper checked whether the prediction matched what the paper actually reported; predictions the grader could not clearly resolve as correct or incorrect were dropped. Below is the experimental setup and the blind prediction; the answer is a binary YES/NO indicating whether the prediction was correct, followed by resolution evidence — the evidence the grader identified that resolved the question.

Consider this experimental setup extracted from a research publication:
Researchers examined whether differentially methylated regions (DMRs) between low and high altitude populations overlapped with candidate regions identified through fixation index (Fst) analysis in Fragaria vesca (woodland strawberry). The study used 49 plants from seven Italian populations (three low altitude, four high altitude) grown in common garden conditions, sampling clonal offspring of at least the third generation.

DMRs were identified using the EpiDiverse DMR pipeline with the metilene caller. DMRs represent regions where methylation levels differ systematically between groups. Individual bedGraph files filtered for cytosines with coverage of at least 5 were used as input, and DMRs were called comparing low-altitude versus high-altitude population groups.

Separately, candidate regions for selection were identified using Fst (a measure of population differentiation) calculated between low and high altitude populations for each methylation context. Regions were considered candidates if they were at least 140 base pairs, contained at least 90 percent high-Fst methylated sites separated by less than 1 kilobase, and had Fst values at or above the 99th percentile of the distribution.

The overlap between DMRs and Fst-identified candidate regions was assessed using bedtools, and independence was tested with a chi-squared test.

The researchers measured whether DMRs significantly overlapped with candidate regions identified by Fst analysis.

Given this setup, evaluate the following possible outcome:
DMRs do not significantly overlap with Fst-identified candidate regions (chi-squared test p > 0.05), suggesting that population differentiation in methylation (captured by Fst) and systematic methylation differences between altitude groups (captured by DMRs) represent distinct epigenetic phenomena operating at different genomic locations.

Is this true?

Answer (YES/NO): NO